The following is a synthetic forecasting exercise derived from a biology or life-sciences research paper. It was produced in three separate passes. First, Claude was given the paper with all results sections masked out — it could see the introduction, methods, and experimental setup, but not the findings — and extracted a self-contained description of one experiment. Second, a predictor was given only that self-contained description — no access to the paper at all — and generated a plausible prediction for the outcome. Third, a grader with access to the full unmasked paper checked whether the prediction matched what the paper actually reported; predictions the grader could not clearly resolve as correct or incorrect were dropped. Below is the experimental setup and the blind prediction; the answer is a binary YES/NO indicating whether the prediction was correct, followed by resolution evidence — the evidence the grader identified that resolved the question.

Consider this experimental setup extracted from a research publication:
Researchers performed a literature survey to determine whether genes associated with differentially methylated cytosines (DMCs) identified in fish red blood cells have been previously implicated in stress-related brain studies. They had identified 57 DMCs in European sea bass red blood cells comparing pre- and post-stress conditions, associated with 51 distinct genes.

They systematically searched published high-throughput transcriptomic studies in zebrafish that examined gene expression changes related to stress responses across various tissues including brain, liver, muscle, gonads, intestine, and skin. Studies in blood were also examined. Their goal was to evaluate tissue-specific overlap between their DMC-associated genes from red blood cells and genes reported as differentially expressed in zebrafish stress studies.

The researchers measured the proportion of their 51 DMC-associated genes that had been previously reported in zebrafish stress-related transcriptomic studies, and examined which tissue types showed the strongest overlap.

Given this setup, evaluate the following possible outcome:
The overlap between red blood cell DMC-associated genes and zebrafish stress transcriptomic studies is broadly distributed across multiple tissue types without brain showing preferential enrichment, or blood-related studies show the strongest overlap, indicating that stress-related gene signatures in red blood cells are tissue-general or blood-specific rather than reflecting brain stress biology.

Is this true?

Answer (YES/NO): NO